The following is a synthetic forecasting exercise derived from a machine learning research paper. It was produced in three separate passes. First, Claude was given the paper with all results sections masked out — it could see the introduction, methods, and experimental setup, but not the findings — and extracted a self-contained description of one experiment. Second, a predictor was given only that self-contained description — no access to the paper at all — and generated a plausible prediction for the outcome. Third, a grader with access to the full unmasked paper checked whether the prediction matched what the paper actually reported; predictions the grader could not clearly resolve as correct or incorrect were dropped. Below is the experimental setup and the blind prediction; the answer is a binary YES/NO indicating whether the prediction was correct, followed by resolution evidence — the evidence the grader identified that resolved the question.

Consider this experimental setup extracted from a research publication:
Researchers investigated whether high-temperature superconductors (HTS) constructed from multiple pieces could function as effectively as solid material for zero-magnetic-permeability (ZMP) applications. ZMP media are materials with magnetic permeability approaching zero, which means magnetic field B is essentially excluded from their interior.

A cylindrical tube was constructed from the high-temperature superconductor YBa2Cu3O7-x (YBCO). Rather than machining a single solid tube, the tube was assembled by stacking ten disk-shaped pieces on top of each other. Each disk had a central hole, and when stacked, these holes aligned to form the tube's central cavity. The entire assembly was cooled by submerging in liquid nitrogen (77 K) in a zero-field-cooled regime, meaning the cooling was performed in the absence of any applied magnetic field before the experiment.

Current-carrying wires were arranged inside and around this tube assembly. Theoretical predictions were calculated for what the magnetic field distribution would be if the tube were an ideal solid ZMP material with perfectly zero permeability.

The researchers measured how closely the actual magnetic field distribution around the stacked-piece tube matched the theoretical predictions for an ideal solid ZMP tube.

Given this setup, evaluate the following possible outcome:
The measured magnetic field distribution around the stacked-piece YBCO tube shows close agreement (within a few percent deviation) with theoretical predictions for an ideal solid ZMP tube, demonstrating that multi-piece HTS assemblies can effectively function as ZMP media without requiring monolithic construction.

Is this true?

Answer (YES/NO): YES